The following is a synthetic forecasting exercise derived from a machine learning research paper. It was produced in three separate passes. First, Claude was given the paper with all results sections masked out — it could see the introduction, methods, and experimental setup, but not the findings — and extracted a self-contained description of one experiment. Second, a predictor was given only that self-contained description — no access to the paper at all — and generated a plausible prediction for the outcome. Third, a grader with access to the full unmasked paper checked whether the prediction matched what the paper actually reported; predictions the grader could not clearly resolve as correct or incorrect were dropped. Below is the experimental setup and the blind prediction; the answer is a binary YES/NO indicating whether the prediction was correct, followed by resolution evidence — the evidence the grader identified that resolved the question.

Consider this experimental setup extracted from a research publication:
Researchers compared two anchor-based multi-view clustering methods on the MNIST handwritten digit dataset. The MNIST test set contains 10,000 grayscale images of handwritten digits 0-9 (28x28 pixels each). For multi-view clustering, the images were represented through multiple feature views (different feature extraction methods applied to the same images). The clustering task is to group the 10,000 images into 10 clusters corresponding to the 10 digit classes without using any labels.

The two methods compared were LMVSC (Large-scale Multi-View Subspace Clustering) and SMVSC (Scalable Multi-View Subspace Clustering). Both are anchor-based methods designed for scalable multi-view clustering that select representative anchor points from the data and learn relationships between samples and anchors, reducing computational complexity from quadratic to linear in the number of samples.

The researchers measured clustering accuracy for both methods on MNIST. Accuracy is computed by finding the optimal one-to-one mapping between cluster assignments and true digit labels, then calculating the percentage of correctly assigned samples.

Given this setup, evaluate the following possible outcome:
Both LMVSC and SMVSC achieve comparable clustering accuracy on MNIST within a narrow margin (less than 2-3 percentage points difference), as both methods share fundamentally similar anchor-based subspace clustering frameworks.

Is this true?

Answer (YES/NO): YES